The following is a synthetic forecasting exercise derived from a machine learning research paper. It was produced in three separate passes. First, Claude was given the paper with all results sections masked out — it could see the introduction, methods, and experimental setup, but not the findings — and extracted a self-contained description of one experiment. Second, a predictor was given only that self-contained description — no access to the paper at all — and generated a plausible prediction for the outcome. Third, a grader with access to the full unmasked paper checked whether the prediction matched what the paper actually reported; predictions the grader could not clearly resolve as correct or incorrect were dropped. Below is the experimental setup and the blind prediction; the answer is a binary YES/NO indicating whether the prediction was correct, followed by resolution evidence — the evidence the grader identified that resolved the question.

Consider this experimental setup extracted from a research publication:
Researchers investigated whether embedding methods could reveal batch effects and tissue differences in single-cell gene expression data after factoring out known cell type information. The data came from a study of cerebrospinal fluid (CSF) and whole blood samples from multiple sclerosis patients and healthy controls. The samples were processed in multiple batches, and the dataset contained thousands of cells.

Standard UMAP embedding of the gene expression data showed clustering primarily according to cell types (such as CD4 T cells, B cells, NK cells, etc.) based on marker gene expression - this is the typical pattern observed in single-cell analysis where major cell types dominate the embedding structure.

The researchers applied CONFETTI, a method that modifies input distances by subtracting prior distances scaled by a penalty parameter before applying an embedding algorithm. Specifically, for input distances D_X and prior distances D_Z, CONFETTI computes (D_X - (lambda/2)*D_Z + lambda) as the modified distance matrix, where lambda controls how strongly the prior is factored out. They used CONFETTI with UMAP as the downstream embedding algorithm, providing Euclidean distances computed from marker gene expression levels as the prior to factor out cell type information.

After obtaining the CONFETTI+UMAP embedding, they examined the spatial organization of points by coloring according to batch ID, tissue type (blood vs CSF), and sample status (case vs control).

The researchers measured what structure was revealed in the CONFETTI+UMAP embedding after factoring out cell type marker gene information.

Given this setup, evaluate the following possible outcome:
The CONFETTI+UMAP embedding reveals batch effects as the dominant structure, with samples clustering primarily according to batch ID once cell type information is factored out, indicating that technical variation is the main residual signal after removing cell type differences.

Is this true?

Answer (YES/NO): NO